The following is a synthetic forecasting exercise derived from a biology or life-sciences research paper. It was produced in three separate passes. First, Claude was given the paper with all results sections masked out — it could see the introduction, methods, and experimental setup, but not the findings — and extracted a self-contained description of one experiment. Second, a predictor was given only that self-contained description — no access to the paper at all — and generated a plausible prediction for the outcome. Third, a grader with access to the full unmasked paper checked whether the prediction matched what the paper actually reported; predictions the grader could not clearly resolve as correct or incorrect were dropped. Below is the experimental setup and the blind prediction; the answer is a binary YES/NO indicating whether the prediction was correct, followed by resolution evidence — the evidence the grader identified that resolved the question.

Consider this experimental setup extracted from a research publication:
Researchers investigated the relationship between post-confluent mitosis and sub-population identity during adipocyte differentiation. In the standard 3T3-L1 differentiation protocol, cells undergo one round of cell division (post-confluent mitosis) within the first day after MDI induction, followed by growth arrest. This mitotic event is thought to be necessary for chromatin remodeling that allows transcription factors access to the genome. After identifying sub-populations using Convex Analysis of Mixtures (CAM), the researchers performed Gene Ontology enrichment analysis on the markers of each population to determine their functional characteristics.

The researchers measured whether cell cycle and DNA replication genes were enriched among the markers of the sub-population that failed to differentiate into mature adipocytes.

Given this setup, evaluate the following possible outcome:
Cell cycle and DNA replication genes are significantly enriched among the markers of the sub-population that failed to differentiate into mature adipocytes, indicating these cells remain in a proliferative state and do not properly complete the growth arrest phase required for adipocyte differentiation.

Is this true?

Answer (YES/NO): NO